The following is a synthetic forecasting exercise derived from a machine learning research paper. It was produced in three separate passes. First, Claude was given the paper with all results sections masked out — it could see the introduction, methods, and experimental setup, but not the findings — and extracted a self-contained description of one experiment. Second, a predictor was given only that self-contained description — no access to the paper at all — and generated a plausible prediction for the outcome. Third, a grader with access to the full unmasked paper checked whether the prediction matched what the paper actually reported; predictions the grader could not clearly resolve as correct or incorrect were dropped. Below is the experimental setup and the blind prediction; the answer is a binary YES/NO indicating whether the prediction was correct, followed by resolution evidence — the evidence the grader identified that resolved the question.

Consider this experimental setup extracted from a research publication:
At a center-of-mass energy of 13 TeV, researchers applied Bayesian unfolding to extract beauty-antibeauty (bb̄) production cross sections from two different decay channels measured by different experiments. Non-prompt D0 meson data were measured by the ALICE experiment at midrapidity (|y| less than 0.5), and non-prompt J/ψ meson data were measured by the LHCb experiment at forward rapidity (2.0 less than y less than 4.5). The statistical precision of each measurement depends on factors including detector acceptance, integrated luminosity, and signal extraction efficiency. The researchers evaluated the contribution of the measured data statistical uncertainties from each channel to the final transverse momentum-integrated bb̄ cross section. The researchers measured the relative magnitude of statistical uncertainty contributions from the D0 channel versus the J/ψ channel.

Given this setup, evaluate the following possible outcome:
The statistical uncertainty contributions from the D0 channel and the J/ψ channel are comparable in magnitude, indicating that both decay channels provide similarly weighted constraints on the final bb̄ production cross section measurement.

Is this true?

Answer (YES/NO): NO